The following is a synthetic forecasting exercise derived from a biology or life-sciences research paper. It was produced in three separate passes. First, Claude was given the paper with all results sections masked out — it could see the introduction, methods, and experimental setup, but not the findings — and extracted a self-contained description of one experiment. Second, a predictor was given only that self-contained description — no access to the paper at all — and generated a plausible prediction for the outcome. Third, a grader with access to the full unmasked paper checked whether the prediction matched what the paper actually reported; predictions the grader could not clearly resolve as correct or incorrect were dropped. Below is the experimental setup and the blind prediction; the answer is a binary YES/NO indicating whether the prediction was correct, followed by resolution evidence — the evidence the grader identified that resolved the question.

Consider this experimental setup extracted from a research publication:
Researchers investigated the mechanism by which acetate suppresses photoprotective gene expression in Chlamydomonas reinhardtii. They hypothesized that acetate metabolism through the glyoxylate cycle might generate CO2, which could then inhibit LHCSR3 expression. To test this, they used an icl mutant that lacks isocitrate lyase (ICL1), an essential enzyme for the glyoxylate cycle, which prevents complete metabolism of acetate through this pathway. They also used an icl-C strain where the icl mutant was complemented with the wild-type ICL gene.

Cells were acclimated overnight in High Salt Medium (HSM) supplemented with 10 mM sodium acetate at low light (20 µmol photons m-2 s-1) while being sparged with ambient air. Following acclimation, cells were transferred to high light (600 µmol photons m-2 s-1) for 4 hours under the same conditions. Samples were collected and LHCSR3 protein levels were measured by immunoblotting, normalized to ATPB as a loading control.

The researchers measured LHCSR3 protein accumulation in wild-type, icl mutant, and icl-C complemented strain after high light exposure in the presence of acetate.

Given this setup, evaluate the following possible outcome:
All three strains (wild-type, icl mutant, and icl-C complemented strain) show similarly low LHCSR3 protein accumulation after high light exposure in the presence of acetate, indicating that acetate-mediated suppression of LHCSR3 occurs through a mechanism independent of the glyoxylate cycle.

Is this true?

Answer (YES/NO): NO